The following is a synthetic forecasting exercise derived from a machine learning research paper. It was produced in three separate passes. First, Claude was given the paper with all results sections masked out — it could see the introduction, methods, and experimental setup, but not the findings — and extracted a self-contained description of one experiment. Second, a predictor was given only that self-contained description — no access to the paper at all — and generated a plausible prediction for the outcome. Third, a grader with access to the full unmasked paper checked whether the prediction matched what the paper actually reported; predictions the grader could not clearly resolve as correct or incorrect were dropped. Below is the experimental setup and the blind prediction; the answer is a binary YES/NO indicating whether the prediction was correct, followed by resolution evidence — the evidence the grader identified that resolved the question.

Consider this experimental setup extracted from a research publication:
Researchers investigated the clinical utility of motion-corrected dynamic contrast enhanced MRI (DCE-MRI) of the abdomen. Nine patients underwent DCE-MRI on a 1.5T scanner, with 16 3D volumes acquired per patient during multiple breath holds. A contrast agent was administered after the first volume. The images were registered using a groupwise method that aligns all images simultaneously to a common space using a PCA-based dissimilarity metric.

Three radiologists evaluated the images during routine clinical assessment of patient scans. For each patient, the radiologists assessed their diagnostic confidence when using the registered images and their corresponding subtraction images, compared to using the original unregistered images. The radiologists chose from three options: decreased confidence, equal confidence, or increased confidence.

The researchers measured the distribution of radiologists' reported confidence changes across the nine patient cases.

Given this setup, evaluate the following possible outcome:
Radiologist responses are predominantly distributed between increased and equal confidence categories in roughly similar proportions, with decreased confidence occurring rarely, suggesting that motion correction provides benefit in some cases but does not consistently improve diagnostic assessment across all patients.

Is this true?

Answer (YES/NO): NO